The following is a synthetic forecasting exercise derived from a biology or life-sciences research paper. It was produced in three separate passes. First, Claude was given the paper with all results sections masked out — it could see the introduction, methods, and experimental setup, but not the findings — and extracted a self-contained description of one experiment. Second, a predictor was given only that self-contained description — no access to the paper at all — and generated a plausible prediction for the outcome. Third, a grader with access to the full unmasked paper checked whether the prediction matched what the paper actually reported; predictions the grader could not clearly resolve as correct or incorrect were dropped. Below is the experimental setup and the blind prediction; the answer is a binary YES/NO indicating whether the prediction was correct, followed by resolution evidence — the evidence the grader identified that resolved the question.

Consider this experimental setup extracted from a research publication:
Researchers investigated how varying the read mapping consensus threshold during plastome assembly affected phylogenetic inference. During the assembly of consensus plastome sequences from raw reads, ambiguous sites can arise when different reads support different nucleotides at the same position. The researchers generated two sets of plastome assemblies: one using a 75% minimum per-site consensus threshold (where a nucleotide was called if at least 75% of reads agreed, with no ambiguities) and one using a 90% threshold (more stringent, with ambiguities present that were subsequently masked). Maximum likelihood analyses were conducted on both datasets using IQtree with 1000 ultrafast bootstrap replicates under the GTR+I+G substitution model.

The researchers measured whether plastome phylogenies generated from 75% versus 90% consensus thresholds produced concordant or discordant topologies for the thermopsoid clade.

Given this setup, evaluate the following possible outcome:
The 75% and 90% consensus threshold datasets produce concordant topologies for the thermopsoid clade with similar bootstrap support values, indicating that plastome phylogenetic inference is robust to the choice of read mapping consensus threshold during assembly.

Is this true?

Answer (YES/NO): NO